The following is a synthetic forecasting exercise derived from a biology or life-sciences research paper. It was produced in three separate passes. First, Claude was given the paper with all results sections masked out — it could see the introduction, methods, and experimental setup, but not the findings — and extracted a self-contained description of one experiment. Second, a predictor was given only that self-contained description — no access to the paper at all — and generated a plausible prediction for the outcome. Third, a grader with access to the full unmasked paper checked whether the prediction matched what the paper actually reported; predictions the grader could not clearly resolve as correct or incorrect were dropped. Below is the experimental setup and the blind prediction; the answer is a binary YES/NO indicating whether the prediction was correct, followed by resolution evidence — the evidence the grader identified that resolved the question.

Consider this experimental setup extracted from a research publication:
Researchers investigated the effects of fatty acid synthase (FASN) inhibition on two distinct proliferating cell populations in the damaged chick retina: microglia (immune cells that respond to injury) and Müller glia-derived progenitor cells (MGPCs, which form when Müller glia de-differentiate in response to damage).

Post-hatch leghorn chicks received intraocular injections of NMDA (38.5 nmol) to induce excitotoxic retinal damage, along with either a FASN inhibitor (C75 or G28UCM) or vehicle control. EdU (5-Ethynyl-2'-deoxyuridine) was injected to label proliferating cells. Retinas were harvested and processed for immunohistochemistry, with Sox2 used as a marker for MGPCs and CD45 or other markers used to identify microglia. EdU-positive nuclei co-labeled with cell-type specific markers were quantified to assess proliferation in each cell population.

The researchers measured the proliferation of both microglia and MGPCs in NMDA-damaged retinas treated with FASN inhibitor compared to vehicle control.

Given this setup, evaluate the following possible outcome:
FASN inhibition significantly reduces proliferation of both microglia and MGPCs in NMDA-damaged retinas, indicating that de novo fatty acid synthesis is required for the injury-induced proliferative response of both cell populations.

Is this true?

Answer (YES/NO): NO